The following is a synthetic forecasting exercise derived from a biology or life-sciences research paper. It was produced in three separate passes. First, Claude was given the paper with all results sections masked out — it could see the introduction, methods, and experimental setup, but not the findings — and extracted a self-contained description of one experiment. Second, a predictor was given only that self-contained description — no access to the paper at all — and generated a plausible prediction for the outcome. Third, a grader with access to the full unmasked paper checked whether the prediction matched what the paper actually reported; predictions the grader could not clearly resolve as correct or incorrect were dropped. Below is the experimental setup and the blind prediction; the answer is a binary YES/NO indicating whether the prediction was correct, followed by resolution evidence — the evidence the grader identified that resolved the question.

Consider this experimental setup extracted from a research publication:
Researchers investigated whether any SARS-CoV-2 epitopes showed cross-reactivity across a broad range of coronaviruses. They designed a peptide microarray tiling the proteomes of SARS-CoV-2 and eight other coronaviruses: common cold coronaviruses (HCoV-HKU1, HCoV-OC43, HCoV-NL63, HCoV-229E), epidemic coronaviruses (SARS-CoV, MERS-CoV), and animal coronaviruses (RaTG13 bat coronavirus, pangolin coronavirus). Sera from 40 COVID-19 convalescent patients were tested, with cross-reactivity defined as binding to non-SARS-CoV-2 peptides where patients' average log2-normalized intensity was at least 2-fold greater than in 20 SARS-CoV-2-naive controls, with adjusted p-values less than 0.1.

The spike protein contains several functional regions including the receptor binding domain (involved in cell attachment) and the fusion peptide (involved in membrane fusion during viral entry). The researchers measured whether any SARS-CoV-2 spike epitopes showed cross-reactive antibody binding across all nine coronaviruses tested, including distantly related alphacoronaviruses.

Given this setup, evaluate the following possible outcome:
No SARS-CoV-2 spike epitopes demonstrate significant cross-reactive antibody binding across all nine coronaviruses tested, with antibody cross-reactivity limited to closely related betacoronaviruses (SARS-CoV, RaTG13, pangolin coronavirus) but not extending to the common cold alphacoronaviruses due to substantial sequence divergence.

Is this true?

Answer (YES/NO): NO